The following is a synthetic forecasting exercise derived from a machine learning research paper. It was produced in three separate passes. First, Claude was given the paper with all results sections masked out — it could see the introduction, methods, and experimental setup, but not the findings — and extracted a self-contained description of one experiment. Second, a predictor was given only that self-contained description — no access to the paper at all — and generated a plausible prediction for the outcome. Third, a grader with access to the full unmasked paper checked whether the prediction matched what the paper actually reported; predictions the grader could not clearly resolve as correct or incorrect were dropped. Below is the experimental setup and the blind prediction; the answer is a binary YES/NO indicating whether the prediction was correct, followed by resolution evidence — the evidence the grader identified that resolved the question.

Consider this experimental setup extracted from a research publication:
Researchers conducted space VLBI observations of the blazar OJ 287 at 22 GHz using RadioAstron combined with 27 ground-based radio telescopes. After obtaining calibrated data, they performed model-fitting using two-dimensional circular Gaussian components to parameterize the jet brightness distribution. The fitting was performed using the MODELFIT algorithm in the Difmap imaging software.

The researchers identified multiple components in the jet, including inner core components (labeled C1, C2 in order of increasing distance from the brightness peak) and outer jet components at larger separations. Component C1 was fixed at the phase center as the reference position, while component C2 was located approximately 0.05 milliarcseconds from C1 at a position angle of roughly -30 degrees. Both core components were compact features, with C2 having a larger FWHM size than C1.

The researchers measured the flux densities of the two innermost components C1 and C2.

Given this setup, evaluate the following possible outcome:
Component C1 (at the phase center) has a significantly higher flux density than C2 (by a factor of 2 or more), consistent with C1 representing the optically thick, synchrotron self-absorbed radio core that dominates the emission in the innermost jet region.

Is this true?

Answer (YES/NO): NO